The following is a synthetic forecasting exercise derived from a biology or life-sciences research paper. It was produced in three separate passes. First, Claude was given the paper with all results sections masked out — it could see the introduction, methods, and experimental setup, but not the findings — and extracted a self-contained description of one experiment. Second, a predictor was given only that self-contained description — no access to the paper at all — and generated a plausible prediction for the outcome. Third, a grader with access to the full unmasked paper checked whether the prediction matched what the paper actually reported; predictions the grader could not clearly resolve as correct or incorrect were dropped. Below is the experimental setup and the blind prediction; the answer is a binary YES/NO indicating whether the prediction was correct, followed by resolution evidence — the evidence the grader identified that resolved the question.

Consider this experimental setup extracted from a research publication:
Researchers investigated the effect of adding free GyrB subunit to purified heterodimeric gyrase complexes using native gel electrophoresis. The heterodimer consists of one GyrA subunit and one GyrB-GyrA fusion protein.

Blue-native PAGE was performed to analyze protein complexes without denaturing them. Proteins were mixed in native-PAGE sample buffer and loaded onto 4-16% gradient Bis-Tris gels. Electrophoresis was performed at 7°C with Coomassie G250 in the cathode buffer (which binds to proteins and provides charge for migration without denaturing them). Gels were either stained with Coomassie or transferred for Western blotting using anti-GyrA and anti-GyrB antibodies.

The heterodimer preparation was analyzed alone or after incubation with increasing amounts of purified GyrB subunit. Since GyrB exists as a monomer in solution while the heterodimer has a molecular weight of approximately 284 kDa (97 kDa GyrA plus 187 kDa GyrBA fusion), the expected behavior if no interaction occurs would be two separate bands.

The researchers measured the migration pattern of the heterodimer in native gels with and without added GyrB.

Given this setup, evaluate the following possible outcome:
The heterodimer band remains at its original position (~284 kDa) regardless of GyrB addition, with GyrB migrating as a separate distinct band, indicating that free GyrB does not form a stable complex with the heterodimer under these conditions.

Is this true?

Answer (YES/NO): NO